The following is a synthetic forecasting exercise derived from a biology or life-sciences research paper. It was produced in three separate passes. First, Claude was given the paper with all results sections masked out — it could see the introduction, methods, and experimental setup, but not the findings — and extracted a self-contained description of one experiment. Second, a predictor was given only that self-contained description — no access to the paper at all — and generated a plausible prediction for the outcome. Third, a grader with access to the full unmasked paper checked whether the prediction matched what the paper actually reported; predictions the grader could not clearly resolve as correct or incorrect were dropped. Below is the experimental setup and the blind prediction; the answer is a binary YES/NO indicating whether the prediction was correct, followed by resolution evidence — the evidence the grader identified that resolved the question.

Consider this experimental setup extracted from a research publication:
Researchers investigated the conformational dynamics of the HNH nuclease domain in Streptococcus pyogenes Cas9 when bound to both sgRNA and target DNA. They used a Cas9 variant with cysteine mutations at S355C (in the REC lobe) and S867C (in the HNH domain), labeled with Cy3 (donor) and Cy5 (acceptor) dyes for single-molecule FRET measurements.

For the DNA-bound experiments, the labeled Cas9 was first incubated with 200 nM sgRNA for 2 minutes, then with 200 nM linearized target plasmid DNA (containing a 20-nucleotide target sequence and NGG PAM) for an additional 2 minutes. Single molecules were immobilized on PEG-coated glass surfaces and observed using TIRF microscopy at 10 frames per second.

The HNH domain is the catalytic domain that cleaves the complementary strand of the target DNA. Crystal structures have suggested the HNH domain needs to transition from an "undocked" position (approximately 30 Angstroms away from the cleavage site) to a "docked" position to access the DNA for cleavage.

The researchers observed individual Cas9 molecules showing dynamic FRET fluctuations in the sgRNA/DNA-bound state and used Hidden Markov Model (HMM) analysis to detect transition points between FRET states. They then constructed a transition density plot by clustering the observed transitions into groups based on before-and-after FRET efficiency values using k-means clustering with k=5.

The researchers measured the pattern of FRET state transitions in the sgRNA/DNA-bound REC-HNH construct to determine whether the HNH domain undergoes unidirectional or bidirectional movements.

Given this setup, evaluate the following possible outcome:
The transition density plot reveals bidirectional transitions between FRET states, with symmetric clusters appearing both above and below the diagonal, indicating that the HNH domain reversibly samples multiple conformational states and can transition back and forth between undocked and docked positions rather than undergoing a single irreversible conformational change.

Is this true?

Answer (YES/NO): YES